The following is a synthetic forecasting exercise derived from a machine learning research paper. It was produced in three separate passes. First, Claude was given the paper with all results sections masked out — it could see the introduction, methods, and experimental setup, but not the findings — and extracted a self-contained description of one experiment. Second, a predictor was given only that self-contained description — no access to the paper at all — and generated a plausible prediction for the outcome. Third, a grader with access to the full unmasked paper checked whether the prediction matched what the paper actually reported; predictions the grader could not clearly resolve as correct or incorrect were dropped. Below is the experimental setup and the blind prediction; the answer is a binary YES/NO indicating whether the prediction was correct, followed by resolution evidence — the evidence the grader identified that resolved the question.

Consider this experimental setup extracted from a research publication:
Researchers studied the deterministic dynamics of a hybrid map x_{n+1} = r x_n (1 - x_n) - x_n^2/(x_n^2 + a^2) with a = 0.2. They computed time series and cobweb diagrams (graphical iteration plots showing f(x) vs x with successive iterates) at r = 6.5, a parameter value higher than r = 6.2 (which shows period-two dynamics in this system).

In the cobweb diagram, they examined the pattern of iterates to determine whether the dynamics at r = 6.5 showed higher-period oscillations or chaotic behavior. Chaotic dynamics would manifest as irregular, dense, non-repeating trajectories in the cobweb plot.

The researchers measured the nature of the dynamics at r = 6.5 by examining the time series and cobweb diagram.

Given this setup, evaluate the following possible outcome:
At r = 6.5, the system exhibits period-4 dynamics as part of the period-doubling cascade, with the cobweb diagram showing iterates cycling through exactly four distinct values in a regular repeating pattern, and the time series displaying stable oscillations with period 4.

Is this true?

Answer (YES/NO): NO